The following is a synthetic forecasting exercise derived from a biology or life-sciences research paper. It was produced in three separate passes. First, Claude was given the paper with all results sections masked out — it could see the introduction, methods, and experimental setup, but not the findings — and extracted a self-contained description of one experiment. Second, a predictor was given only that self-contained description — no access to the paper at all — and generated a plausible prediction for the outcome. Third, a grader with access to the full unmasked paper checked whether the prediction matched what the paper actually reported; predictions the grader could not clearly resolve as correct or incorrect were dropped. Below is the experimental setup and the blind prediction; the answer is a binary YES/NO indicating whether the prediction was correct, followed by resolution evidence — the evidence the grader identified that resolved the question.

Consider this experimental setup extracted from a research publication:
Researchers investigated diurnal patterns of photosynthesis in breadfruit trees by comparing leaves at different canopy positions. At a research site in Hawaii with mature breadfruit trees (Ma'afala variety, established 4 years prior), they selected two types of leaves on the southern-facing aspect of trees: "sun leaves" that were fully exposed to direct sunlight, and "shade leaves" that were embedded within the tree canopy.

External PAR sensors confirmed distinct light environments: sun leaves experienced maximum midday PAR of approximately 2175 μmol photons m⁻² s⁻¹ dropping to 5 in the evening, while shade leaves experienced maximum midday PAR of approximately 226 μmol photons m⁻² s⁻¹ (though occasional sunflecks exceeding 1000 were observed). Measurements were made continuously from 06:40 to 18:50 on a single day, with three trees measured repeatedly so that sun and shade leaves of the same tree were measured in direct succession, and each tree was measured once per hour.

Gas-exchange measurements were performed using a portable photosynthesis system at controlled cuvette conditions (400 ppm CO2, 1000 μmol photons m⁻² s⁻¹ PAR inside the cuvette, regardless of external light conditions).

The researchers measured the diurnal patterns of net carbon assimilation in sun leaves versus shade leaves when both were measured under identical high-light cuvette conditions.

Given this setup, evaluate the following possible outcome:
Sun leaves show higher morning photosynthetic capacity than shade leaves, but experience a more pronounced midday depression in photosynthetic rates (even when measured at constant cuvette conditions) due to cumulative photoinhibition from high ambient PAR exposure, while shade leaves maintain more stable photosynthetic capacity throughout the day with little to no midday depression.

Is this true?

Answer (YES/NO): NO